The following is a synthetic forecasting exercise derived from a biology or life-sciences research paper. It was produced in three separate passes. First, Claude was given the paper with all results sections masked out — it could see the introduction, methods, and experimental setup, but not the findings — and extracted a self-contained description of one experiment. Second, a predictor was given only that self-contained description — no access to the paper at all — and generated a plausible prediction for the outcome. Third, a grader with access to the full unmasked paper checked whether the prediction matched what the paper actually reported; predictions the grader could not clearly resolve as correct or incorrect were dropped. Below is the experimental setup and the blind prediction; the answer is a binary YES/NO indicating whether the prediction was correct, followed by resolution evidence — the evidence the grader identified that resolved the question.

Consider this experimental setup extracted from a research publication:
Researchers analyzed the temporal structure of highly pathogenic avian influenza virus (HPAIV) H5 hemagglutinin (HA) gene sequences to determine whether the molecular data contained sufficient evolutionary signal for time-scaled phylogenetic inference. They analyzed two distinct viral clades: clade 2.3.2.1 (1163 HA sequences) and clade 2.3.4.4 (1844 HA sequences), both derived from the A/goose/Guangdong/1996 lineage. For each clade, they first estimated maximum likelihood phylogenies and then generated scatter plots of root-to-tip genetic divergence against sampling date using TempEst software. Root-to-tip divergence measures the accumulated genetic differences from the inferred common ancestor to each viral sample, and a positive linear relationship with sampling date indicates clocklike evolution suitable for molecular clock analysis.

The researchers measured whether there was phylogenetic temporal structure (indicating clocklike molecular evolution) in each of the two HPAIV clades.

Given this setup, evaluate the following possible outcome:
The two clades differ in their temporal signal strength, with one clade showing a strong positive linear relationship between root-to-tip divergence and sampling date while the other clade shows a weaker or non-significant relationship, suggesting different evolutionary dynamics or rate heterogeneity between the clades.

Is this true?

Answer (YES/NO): NO